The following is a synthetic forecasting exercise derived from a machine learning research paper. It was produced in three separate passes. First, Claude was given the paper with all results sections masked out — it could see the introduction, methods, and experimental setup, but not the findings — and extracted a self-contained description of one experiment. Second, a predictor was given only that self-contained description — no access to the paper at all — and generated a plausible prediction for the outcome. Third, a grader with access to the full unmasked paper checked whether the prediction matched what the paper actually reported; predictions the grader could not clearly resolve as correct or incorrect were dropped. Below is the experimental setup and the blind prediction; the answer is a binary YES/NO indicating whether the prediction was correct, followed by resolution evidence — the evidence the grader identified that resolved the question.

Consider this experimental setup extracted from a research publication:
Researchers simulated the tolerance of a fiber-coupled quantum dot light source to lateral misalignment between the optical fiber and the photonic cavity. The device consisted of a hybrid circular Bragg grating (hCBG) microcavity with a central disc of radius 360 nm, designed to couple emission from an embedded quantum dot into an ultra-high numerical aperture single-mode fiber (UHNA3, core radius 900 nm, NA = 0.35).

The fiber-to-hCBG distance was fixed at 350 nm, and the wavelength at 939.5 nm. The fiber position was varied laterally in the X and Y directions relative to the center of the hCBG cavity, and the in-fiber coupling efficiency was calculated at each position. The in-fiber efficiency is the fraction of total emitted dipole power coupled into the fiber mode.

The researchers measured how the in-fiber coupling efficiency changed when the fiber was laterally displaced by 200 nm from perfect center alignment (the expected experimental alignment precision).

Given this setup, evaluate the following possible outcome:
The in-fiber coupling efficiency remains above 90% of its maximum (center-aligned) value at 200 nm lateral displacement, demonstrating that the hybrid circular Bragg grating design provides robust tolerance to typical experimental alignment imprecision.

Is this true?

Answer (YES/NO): YES